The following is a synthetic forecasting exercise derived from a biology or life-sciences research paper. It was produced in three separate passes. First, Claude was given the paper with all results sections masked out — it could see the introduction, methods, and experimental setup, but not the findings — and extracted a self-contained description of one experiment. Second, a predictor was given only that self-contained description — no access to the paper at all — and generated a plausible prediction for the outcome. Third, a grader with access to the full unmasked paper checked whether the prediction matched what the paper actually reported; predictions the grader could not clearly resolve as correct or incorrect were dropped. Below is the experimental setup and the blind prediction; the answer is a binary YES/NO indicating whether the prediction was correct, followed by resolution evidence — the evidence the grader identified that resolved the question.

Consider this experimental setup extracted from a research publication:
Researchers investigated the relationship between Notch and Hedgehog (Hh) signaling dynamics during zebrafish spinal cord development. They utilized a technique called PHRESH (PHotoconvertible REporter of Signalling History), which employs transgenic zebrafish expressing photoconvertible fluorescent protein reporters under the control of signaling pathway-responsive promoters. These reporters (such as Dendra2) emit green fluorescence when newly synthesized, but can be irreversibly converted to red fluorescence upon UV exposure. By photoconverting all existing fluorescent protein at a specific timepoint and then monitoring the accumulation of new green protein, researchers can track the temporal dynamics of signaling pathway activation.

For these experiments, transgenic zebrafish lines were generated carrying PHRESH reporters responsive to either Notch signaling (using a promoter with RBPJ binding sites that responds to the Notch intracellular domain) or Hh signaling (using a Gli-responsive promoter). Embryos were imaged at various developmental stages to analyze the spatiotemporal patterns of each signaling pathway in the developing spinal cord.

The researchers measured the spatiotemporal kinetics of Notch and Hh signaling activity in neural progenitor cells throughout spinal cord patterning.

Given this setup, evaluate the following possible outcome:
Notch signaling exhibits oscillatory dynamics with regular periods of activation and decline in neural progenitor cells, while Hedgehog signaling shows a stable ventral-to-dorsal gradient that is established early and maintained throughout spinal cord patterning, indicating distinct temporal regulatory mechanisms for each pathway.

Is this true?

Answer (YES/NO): NO